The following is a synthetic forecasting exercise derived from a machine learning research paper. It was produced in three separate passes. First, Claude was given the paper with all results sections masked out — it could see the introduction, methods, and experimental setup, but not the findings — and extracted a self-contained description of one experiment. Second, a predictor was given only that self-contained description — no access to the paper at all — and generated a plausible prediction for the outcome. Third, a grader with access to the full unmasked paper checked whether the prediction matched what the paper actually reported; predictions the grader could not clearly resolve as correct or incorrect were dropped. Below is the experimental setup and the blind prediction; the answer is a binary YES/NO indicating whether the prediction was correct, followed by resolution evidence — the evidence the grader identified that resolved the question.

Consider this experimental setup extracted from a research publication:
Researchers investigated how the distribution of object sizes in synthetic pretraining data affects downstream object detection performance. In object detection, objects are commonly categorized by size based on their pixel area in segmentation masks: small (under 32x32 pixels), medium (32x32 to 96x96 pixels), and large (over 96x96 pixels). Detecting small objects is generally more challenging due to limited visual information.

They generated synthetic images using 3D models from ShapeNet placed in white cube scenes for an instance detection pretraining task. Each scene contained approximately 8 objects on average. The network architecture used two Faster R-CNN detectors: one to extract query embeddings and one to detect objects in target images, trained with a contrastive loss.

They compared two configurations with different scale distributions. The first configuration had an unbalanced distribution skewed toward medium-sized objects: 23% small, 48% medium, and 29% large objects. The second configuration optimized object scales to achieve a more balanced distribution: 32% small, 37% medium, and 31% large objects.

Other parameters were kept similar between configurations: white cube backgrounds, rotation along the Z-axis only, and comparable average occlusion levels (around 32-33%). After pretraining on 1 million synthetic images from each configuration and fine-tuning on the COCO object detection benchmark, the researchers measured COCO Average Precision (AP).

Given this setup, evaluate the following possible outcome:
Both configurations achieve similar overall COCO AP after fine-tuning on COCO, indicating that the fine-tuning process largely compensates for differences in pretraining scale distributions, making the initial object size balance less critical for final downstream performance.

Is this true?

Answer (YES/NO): NO